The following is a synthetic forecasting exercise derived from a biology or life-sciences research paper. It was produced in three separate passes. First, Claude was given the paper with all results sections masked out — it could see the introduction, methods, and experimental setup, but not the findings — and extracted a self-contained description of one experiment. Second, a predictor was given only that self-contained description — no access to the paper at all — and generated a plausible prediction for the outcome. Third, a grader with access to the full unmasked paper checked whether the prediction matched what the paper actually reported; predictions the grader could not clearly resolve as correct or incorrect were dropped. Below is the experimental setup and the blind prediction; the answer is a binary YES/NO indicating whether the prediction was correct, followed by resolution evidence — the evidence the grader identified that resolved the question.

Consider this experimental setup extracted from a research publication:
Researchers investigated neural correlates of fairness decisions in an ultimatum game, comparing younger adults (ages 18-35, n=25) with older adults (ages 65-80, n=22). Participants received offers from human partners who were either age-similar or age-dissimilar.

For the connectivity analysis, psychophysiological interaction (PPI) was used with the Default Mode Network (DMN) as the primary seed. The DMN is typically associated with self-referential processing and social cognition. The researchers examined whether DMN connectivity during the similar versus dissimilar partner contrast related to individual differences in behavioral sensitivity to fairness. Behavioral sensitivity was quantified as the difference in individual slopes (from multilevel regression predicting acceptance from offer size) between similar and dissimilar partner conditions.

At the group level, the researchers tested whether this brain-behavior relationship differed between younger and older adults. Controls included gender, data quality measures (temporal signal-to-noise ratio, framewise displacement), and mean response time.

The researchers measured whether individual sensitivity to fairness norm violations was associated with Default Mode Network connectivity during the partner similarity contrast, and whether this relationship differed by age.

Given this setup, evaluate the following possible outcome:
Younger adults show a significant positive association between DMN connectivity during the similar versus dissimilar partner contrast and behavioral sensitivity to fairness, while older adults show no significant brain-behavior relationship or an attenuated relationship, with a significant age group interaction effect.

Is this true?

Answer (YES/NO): NO